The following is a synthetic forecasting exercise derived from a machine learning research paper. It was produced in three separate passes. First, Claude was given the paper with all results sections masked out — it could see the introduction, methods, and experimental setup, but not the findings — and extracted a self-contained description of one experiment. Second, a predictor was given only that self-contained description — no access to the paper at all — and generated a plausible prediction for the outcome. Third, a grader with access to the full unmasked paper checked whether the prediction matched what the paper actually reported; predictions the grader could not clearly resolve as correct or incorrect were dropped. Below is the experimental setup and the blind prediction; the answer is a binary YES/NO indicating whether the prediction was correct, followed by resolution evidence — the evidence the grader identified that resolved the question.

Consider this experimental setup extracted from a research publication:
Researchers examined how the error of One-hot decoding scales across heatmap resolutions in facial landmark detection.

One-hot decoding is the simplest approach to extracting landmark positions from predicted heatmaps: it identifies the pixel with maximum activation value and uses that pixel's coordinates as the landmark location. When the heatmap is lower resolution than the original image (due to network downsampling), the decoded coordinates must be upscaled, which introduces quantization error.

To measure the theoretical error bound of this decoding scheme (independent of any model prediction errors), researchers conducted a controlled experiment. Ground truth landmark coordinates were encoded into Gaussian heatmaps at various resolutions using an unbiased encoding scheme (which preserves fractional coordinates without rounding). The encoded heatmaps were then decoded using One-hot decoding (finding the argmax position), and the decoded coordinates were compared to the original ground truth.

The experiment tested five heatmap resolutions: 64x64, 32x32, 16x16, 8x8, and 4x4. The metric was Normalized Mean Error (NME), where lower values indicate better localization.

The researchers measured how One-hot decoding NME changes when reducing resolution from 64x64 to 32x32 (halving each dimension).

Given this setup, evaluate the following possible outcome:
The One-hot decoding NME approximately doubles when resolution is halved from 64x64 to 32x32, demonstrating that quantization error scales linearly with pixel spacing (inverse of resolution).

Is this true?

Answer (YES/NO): YES